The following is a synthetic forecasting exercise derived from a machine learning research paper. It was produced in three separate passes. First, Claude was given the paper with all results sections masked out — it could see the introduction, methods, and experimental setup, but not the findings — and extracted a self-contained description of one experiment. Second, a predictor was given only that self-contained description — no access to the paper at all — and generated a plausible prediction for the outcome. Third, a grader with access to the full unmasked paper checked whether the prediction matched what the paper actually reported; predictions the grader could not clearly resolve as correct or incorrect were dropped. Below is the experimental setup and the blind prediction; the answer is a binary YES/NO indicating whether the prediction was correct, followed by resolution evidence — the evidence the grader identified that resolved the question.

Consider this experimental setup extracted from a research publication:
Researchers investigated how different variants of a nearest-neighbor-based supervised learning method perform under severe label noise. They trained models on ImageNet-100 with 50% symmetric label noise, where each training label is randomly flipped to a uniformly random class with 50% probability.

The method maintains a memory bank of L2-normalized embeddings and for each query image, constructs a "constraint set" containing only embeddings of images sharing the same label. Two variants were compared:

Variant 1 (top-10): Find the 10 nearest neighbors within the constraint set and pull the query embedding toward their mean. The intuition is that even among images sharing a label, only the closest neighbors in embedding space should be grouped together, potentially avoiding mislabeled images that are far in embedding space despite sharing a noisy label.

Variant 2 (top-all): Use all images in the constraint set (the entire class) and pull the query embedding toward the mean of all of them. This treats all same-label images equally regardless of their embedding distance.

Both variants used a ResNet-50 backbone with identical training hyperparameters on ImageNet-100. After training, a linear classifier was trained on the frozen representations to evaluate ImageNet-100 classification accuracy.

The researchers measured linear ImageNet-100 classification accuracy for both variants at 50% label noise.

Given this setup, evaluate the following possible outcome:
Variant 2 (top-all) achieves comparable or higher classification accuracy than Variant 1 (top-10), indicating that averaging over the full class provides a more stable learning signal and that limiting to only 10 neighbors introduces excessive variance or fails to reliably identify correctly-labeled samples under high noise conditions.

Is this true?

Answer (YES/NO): NO